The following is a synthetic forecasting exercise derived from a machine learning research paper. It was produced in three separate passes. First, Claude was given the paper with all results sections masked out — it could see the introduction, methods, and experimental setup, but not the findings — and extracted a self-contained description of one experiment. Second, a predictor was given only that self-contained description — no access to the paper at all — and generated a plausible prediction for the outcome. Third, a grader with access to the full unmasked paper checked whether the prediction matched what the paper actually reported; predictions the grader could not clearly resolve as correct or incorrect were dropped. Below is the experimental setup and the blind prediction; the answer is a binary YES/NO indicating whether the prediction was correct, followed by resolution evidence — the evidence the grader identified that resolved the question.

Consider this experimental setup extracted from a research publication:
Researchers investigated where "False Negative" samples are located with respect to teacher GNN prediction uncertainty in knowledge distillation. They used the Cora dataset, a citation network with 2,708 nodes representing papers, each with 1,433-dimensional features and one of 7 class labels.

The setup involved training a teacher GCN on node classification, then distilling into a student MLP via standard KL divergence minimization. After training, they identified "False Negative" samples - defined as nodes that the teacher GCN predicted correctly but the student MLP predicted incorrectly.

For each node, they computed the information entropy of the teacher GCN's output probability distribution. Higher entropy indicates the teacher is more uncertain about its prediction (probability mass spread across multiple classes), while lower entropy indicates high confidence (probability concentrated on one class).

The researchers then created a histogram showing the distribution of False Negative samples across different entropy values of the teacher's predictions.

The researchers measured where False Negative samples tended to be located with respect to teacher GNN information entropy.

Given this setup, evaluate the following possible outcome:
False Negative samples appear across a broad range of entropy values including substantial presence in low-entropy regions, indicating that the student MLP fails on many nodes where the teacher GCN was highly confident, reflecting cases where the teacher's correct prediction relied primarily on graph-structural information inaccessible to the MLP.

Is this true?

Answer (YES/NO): NO